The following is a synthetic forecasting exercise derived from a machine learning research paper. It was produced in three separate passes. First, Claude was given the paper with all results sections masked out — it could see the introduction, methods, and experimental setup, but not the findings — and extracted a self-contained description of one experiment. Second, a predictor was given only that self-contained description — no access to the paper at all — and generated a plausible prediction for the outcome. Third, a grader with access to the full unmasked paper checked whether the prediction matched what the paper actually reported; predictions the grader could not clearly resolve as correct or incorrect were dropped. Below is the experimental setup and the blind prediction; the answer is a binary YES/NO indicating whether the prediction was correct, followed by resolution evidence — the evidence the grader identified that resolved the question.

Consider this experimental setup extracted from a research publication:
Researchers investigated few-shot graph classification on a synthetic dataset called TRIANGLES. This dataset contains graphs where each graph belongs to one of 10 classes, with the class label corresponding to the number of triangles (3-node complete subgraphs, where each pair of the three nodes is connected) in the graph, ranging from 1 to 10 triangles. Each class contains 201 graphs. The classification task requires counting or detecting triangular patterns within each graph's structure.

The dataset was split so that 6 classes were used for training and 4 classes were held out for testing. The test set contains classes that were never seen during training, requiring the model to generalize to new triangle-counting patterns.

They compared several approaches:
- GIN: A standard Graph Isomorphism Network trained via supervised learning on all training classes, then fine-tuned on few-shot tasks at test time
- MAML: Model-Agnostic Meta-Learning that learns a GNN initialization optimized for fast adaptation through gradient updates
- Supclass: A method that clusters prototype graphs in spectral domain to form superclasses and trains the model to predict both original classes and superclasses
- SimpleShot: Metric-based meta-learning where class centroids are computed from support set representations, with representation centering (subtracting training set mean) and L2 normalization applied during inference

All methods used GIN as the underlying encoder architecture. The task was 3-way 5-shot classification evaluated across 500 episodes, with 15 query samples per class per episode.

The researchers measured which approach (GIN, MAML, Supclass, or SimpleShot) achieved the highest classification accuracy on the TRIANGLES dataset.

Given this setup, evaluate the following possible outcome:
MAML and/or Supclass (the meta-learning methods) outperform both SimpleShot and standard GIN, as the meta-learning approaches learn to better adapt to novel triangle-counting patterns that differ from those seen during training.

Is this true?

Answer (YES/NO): NO